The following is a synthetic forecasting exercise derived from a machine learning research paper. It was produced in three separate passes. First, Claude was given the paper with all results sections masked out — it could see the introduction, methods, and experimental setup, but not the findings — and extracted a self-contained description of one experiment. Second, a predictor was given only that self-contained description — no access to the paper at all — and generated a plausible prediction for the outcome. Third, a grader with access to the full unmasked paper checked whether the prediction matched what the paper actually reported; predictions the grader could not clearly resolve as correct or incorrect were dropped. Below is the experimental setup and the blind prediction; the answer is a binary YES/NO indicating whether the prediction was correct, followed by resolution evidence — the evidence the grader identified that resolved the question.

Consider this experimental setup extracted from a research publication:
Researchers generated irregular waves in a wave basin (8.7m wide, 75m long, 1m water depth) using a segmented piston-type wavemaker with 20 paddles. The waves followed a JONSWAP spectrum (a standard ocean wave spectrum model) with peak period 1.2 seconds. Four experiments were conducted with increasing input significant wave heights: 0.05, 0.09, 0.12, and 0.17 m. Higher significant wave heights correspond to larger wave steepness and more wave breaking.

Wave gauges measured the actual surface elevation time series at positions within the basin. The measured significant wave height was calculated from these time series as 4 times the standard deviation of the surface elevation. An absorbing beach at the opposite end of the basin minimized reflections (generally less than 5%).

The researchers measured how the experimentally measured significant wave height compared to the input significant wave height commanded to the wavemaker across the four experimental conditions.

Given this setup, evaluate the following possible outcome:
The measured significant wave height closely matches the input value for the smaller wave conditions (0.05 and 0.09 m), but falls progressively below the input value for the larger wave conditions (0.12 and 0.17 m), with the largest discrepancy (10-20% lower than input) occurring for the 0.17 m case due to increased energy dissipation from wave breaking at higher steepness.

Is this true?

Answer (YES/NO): NO